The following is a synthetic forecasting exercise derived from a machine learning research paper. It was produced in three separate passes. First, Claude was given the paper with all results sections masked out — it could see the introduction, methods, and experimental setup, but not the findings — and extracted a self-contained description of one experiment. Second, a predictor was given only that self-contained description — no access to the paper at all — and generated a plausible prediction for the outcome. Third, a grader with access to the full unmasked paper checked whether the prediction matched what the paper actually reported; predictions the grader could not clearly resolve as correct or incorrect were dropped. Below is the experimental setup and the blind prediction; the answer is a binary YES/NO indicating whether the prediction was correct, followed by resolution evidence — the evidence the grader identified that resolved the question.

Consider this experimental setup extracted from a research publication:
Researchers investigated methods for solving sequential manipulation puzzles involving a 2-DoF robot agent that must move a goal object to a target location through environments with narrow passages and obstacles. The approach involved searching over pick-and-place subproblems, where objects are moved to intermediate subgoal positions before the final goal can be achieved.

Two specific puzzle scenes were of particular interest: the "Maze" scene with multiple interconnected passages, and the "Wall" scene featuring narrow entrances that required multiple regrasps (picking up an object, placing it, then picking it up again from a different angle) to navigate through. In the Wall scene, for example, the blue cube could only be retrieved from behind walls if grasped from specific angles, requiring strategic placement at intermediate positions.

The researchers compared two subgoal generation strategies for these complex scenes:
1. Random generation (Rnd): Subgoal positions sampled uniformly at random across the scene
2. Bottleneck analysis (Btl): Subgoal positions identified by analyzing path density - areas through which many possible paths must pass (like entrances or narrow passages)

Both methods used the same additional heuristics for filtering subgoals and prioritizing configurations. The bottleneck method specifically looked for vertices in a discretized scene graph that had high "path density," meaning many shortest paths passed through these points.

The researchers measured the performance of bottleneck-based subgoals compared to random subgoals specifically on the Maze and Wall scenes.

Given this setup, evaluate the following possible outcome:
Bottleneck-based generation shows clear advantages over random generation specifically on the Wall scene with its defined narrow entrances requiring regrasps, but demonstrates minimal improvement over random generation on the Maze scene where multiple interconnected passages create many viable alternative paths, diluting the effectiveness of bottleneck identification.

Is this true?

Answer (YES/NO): NO